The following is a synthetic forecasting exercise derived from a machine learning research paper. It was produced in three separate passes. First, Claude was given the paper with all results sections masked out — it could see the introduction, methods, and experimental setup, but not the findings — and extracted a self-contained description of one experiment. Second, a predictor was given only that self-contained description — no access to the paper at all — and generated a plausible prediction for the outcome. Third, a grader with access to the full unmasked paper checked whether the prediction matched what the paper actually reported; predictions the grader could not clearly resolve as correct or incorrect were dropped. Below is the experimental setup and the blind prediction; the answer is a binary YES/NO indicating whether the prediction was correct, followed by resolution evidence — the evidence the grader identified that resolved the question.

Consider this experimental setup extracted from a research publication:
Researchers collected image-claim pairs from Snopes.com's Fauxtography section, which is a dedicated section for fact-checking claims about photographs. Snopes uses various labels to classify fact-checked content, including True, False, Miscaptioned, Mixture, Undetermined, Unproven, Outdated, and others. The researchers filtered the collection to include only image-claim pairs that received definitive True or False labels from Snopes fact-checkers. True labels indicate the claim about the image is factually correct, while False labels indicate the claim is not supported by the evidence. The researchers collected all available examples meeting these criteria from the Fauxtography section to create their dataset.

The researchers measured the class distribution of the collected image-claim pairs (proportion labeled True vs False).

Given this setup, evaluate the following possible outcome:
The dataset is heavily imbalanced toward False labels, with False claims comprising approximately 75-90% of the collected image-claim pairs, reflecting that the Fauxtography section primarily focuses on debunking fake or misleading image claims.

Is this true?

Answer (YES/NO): YES